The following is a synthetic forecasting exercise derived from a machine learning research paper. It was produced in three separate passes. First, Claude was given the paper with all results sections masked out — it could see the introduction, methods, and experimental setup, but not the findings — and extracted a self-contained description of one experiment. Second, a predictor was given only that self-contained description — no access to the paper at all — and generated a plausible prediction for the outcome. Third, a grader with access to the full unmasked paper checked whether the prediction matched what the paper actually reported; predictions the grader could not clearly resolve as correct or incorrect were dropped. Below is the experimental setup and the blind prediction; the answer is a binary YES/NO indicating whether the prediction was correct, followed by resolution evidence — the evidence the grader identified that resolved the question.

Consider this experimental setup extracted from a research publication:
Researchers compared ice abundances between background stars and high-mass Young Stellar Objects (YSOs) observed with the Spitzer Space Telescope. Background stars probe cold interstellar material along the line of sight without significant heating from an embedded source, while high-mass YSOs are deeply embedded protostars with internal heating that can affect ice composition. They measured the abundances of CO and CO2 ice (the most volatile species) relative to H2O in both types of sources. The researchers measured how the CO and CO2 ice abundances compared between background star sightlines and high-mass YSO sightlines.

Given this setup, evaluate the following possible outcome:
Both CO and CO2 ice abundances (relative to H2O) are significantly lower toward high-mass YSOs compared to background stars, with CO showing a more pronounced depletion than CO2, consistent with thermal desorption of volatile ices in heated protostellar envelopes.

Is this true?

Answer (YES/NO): NO